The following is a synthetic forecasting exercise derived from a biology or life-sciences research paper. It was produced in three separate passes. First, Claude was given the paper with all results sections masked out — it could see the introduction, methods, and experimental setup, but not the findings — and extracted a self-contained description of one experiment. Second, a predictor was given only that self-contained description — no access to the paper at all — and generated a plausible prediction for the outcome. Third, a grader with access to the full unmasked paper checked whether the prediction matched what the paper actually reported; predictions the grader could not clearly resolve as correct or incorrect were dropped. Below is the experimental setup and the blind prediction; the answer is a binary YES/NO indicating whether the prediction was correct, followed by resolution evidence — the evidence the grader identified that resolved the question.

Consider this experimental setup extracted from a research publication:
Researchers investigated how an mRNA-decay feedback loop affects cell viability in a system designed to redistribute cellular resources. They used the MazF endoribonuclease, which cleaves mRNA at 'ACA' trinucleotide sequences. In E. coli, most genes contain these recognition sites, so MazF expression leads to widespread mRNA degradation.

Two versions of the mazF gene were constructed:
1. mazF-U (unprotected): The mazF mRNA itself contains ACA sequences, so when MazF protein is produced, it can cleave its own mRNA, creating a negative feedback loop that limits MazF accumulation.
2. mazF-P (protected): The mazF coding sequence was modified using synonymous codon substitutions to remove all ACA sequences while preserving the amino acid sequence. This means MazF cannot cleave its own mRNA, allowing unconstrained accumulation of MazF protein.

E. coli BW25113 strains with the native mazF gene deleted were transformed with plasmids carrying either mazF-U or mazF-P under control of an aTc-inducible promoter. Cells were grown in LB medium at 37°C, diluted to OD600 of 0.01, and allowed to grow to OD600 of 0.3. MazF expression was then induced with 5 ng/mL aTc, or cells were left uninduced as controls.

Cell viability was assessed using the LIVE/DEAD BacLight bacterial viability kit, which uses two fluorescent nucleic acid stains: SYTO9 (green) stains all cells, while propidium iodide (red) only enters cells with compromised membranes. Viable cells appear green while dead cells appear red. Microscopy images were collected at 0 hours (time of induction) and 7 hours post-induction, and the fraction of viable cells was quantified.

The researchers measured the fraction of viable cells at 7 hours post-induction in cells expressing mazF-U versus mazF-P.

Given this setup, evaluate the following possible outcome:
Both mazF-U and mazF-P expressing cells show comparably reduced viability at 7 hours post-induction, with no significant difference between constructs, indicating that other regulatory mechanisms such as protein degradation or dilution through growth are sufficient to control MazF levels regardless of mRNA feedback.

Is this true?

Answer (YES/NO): NO